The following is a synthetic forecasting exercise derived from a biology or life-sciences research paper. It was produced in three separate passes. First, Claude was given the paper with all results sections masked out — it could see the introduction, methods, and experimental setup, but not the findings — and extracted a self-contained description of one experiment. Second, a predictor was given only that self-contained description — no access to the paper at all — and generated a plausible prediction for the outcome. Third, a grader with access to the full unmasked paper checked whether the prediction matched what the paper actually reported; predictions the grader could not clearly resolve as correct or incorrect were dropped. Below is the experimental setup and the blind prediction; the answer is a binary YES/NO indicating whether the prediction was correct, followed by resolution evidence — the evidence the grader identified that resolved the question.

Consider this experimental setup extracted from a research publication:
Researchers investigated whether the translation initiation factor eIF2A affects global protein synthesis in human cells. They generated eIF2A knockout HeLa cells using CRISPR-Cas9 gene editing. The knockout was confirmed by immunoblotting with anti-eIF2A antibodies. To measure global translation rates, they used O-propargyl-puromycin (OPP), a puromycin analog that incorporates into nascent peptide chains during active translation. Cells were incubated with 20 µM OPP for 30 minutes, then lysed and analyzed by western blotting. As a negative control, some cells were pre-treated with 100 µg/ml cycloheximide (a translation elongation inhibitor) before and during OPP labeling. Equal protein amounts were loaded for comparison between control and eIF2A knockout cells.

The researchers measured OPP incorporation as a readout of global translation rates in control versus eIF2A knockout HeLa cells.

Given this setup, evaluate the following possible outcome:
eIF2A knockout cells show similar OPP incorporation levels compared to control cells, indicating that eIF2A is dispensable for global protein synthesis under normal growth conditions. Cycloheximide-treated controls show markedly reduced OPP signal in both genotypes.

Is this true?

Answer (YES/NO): YES